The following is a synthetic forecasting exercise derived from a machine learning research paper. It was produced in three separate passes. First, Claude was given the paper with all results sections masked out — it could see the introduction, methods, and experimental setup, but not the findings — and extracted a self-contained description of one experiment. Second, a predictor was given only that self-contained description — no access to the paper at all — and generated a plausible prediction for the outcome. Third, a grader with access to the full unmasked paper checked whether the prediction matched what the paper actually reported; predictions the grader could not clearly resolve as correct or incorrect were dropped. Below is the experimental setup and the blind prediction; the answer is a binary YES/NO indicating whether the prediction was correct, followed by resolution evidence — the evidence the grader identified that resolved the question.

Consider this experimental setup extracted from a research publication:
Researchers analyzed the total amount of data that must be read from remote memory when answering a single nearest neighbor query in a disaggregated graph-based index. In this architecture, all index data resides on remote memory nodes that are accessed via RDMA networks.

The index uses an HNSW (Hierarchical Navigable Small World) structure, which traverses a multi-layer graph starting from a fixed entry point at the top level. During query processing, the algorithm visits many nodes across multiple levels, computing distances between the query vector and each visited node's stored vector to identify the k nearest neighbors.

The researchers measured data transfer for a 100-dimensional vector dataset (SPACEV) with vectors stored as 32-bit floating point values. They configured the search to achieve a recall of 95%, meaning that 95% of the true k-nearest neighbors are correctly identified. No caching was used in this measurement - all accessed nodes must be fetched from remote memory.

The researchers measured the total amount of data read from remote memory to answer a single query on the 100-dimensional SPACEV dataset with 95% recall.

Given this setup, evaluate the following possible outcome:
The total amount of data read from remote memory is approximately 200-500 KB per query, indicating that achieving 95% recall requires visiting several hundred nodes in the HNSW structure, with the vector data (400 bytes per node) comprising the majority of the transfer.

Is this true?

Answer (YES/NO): NO